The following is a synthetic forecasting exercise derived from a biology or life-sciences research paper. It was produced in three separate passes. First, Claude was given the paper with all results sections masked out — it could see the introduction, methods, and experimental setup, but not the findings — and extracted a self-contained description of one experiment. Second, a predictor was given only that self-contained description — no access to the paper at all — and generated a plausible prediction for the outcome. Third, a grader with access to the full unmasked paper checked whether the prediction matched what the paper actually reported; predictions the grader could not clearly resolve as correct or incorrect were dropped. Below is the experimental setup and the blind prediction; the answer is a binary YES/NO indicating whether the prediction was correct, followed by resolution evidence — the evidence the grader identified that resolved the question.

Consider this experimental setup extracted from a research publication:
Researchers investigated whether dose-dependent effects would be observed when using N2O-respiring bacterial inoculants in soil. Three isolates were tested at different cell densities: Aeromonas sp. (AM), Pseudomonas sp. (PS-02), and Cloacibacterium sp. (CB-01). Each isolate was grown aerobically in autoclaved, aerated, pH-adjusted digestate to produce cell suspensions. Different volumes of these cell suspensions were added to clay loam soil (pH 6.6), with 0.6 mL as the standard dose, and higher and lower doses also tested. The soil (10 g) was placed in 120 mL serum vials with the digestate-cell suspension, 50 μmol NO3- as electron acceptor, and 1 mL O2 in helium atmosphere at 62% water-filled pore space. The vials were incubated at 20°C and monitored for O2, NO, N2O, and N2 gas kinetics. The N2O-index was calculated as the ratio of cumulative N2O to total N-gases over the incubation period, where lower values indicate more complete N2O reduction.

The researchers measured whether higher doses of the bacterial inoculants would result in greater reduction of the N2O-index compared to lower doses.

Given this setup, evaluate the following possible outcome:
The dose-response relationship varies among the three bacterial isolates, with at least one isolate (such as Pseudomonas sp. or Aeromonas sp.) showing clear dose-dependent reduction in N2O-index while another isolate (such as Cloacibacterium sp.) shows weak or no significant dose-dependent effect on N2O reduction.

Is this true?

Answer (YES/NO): NO